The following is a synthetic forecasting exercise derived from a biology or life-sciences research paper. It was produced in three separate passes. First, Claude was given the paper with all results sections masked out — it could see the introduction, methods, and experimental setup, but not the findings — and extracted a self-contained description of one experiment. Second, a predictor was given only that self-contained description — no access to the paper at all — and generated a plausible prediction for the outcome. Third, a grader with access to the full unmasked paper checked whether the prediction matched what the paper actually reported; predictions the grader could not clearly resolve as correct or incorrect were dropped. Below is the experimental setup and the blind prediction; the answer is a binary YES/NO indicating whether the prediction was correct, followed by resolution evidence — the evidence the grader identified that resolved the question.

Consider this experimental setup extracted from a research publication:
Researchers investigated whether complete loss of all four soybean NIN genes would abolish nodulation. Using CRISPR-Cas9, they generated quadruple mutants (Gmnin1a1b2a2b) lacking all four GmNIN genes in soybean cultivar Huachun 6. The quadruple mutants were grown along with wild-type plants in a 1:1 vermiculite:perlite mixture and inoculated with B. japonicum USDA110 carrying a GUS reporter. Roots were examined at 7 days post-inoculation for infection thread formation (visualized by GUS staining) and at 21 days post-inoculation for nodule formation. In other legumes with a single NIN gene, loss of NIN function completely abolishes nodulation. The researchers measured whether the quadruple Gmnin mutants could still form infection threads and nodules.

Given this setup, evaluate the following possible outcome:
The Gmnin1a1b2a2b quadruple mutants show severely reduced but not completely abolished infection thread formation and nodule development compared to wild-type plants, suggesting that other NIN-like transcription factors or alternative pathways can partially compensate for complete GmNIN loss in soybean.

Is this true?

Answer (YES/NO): NO